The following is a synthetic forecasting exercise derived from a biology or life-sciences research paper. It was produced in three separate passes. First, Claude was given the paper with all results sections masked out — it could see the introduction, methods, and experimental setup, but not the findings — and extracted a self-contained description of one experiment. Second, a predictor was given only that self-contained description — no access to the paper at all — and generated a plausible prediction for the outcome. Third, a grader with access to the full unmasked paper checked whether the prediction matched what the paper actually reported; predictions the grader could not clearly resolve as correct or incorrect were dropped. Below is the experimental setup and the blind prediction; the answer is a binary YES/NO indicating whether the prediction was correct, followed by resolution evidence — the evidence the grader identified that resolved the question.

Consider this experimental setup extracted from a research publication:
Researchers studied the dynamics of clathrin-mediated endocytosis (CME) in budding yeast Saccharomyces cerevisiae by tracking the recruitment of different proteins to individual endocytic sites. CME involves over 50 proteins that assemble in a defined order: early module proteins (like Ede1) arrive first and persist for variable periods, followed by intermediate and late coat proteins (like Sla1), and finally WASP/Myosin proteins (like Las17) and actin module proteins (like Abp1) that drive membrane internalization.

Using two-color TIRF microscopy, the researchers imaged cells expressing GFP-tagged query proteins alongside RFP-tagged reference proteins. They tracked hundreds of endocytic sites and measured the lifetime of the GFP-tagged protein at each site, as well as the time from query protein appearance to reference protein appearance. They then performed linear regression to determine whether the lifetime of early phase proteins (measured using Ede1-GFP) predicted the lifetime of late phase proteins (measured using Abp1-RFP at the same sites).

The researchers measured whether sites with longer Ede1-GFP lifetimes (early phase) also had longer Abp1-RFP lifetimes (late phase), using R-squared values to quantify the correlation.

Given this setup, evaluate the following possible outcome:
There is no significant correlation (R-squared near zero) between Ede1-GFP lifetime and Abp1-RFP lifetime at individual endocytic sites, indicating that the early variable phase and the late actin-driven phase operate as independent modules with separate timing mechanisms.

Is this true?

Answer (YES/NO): YES